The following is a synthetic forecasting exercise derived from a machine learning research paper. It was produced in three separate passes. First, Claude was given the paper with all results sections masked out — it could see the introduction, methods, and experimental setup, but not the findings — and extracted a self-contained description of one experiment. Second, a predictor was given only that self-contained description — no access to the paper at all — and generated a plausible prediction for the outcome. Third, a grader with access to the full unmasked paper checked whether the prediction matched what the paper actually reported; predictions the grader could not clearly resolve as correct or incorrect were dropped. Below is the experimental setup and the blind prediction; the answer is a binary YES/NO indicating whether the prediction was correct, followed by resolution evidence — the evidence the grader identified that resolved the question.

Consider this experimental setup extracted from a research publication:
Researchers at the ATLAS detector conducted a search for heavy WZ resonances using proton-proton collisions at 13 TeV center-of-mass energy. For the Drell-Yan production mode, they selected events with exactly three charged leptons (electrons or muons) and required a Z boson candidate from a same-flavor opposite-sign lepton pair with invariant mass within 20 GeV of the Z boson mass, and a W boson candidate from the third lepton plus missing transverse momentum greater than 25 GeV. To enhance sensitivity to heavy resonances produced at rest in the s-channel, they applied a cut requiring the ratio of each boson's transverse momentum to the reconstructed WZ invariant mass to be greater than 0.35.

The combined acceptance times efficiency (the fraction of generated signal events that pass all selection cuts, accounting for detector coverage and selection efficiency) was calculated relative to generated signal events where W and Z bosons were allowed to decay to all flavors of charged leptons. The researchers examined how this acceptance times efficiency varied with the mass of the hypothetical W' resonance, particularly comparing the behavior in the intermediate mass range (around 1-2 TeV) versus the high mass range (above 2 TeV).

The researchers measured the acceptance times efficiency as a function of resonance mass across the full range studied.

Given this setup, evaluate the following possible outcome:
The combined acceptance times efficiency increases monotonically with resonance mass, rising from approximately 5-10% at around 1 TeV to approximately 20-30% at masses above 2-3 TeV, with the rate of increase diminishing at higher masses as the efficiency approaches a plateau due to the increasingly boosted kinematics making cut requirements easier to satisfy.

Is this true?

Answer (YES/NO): NO